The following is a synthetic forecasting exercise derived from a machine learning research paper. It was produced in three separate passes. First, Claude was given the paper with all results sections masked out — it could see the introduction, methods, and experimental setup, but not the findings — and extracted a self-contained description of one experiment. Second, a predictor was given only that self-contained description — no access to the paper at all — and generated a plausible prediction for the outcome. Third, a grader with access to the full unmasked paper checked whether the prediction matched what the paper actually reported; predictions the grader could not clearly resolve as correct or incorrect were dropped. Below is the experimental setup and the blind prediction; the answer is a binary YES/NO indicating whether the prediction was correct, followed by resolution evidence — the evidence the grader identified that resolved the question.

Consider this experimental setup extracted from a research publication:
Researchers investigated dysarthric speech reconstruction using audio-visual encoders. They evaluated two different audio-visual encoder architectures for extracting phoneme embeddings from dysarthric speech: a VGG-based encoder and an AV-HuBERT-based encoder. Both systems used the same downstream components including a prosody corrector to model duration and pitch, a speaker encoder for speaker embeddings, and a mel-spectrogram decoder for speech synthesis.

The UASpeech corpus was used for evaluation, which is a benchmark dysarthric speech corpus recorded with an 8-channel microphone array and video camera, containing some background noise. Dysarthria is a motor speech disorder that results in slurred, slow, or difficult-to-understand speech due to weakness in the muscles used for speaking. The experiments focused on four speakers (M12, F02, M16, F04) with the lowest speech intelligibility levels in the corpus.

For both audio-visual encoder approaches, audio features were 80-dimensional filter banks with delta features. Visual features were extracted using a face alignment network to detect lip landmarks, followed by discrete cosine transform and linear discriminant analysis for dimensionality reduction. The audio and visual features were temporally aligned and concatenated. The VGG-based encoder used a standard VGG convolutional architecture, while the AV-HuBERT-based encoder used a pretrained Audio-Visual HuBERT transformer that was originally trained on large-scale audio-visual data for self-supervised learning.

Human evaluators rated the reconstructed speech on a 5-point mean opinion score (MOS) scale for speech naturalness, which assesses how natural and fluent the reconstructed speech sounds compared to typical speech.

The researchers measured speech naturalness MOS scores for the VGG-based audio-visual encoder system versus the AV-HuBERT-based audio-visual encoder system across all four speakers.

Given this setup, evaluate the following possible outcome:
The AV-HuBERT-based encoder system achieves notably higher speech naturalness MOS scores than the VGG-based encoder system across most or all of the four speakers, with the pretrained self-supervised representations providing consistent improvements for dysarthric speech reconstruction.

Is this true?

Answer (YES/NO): YES